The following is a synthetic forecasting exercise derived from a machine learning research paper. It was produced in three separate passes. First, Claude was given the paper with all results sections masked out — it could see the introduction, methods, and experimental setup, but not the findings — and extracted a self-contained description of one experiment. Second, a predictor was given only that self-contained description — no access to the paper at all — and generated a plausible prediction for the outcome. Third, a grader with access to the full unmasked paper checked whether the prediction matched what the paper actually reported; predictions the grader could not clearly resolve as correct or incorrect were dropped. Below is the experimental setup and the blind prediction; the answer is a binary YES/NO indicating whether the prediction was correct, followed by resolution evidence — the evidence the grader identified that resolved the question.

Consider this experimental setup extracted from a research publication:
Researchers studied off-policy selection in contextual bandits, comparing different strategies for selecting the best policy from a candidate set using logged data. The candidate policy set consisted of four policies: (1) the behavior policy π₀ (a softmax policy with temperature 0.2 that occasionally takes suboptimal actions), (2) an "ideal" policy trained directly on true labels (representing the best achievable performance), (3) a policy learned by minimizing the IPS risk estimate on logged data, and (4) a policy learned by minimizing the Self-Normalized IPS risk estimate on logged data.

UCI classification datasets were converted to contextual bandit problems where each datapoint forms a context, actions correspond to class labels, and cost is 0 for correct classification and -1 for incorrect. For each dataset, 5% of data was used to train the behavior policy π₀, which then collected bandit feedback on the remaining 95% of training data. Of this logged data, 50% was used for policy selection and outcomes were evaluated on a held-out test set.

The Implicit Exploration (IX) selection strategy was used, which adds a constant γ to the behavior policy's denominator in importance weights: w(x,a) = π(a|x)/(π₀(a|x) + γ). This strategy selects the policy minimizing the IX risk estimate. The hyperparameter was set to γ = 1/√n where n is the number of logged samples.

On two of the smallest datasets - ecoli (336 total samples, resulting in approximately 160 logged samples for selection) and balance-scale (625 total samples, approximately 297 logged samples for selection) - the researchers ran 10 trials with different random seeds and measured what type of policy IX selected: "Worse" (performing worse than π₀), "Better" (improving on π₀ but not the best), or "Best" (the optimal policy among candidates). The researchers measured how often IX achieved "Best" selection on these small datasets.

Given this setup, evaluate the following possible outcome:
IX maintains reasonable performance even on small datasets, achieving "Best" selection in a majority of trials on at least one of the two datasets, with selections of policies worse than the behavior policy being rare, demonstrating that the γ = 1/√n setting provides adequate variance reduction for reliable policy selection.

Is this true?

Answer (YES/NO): YES